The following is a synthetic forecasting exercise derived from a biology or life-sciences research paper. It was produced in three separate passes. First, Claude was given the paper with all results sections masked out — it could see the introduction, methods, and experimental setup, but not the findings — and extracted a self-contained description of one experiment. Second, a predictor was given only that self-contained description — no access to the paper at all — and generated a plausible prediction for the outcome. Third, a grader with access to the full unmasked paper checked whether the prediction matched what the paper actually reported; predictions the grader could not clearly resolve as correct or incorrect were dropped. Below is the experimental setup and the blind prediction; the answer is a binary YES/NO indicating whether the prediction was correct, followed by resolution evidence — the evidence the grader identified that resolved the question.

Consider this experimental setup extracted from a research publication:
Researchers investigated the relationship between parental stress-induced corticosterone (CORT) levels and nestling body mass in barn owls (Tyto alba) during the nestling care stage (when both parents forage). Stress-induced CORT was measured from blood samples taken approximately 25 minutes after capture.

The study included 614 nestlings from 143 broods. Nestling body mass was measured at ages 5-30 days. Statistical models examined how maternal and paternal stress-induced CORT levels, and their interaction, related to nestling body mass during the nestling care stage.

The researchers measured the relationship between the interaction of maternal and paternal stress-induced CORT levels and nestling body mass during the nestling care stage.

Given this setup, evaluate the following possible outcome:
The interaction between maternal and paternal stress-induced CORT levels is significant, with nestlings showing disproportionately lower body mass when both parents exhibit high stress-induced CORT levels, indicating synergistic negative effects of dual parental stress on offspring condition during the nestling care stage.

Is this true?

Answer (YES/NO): NO